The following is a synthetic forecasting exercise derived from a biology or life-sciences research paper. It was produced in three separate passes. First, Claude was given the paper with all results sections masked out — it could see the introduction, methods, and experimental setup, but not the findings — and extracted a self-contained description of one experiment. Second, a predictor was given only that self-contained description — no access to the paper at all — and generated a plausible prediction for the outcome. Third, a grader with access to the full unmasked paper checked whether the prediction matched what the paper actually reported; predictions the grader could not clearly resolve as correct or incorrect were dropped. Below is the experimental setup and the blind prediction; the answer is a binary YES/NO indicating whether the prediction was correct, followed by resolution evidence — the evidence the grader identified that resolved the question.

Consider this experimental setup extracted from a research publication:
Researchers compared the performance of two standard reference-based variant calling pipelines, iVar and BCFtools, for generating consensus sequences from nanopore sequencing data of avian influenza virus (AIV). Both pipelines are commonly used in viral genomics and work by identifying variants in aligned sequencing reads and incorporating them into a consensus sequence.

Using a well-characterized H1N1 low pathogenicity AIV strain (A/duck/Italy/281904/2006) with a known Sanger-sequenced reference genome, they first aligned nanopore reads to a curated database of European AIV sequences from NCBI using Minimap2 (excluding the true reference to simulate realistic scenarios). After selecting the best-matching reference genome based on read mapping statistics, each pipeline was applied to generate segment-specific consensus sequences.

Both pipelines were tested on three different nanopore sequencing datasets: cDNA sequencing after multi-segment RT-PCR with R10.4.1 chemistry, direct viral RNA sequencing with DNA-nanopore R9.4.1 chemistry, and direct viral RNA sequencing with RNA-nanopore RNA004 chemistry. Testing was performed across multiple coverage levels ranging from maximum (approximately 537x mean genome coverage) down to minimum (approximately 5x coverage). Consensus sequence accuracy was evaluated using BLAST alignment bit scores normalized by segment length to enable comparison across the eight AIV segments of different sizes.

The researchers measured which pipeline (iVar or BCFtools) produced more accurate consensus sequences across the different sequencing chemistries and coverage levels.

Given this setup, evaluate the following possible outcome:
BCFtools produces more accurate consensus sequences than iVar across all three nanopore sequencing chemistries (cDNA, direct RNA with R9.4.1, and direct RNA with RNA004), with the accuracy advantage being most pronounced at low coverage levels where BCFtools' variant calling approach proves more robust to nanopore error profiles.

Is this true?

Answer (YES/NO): YES